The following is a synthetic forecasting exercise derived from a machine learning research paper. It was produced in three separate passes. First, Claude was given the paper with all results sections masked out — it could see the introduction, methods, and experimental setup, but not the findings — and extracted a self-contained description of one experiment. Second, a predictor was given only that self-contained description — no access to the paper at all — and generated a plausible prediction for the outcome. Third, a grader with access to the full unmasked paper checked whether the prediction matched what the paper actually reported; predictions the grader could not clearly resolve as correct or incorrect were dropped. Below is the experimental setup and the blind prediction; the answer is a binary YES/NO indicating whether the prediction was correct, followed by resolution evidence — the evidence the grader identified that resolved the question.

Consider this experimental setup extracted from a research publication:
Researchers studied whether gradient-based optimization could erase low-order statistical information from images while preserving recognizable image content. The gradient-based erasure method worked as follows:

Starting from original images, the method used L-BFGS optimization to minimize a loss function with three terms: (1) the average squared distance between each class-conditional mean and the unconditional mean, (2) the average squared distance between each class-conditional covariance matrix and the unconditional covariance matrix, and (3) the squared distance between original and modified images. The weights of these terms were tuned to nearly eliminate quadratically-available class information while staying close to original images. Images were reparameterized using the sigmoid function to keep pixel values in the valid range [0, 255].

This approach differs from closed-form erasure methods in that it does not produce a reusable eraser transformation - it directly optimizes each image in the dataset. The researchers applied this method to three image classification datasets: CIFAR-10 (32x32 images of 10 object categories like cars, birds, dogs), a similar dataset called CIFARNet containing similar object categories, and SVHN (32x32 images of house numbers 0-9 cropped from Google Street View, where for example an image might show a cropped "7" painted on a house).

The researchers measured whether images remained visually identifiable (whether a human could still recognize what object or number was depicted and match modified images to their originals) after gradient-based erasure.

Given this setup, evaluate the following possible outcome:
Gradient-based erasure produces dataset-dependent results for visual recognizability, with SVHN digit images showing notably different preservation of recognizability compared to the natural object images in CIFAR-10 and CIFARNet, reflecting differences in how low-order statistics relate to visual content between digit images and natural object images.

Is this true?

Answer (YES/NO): NO